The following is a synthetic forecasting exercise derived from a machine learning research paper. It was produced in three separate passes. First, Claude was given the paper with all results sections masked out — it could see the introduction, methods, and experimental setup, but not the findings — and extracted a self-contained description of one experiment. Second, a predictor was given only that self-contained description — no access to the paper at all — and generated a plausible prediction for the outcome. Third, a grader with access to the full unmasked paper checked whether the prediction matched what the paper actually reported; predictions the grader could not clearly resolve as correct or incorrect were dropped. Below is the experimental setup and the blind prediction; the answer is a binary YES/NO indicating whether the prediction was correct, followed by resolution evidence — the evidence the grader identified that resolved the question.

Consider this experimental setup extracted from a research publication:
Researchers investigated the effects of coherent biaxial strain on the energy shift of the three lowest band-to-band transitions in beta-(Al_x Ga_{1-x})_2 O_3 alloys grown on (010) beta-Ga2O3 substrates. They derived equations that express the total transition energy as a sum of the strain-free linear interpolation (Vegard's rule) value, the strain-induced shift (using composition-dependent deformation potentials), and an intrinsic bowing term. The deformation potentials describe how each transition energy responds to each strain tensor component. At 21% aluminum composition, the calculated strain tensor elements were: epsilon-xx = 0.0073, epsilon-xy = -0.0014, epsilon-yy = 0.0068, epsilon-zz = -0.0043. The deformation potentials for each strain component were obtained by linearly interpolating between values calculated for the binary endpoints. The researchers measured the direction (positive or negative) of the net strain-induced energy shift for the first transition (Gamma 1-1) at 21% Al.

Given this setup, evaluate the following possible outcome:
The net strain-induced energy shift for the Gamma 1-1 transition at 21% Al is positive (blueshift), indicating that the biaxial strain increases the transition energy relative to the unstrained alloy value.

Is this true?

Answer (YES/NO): NO